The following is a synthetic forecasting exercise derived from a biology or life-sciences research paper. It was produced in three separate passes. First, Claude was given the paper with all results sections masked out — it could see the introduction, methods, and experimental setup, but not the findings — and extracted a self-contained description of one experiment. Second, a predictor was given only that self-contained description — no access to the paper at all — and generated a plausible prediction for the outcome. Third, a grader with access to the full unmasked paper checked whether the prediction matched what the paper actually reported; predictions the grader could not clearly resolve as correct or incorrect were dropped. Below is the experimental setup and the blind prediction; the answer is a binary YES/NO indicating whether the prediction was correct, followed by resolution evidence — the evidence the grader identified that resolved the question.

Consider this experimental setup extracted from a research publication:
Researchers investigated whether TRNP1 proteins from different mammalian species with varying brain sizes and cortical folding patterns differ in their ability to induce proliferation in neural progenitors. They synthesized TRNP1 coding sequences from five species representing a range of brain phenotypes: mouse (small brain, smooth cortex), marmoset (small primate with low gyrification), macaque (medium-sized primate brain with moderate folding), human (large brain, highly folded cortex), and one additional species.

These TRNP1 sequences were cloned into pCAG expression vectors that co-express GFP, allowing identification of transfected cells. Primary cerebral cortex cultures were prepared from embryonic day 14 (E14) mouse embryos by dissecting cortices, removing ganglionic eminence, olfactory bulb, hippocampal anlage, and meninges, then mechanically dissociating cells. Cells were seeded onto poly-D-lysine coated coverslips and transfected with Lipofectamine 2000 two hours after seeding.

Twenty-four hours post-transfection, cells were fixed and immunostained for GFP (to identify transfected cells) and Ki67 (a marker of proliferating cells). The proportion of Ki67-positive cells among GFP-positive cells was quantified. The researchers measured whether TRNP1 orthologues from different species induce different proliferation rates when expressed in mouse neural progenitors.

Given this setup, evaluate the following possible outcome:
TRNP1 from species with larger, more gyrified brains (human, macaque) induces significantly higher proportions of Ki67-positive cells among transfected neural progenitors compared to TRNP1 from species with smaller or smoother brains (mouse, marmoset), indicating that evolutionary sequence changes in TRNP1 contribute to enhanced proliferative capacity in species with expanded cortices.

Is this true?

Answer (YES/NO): NO